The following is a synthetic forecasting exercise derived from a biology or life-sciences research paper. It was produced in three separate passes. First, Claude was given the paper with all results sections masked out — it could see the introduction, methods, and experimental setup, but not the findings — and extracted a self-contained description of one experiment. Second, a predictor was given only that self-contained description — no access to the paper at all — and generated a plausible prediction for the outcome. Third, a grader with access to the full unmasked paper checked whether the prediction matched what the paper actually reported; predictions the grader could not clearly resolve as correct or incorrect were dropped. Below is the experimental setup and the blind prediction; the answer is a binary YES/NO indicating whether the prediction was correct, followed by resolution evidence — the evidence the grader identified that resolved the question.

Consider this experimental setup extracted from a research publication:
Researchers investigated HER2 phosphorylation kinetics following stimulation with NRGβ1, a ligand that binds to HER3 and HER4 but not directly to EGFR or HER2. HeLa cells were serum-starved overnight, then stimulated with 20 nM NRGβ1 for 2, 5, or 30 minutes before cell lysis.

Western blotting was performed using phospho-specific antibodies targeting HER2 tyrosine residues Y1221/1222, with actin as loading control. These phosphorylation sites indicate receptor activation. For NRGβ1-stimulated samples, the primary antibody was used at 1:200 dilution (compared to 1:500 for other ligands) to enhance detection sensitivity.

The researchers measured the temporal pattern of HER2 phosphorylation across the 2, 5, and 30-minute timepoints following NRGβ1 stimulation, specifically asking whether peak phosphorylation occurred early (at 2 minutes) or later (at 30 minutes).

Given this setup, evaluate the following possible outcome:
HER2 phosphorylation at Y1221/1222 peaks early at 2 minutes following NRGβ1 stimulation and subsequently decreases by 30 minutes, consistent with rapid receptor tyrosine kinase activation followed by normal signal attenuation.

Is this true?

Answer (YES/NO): YES